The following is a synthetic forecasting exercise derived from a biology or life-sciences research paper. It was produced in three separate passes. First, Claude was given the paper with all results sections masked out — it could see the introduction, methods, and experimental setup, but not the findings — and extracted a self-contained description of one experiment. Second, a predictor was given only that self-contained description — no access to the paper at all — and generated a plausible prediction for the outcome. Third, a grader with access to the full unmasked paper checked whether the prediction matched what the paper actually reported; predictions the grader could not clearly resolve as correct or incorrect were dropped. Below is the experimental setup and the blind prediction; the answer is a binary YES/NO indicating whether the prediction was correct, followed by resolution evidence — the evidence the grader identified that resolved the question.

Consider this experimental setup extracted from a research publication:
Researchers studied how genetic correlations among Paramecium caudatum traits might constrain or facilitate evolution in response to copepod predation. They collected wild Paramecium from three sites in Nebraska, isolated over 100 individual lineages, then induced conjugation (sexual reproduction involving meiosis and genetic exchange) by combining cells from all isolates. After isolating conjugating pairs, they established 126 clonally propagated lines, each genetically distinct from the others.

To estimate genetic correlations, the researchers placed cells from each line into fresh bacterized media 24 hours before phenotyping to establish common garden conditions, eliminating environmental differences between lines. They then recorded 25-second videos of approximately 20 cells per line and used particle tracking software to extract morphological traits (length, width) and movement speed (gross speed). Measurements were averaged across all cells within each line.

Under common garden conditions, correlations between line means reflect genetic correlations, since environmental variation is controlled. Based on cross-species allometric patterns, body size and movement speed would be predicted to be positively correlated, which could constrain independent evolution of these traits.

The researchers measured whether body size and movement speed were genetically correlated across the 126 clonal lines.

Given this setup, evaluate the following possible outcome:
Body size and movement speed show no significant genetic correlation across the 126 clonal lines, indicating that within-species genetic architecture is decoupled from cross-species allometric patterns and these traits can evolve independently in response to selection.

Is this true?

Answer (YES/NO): YES